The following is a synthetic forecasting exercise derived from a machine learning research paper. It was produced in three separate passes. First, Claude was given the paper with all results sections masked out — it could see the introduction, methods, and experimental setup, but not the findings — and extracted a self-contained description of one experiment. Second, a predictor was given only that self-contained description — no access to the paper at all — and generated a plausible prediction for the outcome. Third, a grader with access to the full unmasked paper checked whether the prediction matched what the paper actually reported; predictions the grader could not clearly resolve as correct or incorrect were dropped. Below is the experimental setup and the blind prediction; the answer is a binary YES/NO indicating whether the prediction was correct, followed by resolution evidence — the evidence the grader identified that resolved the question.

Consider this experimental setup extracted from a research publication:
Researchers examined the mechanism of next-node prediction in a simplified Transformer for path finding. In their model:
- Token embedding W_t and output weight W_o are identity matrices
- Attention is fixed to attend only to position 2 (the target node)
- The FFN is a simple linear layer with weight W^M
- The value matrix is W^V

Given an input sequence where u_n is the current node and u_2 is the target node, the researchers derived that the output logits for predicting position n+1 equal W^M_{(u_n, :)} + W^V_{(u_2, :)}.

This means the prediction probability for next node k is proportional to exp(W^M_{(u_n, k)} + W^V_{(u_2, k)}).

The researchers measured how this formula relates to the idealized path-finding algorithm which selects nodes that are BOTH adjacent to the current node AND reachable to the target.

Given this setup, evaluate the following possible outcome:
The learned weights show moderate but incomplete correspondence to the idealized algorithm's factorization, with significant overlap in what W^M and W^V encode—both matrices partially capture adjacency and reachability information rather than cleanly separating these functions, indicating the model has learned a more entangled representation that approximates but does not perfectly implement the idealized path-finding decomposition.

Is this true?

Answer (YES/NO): NO